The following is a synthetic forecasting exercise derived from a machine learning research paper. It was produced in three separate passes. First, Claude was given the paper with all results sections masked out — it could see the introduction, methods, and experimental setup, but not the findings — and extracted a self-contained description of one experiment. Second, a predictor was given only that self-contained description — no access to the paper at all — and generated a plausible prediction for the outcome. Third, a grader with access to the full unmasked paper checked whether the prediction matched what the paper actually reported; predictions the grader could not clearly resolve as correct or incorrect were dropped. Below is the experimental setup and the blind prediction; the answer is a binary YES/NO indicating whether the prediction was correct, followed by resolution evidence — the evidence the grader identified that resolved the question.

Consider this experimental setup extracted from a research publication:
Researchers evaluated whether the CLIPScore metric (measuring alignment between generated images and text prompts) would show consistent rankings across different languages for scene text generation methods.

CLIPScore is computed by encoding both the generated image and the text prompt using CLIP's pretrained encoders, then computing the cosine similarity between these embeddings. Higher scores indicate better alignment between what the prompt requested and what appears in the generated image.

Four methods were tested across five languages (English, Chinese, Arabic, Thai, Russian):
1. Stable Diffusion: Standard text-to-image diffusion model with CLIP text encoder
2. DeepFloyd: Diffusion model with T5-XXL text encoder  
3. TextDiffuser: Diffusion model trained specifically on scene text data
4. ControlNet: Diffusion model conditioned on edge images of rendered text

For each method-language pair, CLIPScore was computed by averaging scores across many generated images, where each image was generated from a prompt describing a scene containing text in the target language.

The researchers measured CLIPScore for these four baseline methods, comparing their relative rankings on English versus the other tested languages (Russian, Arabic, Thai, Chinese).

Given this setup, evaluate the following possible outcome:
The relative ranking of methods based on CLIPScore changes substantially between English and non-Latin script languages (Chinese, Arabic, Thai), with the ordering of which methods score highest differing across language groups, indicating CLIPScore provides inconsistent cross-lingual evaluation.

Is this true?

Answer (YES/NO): YES